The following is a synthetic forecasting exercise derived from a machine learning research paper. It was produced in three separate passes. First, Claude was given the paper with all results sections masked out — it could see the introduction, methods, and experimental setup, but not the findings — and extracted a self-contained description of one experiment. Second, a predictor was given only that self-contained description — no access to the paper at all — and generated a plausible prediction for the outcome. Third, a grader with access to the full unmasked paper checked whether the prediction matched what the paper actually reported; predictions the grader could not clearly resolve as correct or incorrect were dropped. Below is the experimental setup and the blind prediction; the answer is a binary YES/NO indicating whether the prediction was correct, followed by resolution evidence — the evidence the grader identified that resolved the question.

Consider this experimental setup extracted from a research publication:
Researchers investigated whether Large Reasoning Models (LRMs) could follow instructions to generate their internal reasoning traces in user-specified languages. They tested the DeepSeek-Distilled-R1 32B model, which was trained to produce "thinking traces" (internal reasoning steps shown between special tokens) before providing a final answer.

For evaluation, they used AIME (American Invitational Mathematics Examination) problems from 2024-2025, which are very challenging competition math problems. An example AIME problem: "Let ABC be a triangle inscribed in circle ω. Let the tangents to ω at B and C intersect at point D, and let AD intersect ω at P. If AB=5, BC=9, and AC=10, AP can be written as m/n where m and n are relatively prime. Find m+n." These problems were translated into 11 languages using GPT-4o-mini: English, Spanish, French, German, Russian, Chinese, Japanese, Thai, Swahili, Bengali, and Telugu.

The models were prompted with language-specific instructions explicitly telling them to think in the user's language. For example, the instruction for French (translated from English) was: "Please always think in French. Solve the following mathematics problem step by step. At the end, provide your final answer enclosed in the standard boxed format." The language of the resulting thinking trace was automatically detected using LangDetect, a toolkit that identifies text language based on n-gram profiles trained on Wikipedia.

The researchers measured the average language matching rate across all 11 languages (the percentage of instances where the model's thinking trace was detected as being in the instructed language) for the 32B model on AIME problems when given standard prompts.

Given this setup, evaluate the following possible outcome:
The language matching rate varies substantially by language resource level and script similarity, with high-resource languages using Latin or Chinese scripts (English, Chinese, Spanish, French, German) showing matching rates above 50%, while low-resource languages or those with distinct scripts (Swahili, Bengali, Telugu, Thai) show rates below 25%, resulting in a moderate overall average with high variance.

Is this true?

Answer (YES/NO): NO